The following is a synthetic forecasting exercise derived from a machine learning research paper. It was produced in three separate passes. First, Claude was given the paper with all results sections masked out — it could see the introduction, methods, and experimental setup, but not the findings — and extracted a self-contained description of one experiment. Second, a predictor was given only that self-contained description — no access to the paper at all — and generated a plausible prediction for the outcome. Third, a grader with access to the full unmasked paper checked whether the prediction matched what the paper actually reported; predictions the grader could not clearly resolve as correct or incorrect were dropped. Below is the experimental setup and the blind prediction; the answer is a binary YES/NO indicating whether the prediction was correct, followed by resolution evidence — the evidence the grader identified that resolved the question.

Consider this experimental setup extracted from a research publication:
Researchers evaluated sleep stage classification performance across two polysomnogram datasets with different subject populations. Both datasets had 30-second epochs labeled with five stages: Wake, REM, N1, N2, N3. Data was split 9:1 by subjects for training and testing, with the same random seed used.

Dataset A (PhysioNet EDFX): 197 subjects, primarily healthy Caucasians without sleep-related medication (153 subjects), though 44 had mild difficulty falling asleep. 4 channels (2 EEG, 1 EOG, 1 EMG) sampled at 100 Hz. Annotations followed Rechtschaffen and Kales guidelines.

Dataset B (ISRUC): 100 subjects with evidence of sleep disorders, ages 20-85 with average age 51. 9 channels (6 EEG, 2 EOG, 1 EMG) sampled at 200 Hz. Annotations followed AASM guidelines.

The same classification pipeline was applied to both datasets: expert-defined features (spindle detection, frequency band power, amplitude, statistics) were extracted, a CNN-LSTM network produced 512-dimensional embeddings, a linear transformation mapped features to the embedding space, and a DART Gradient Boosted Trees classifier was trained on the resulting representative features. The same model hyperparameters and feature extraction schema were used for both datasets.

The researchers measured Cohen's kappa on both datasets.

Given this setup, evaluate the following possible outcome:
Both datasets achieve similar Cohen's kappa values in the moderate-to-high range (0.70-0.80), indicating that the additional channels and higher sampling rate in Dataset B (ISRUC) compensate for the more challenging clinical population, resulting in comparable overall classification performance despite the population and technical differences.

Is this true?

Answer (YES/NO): YES